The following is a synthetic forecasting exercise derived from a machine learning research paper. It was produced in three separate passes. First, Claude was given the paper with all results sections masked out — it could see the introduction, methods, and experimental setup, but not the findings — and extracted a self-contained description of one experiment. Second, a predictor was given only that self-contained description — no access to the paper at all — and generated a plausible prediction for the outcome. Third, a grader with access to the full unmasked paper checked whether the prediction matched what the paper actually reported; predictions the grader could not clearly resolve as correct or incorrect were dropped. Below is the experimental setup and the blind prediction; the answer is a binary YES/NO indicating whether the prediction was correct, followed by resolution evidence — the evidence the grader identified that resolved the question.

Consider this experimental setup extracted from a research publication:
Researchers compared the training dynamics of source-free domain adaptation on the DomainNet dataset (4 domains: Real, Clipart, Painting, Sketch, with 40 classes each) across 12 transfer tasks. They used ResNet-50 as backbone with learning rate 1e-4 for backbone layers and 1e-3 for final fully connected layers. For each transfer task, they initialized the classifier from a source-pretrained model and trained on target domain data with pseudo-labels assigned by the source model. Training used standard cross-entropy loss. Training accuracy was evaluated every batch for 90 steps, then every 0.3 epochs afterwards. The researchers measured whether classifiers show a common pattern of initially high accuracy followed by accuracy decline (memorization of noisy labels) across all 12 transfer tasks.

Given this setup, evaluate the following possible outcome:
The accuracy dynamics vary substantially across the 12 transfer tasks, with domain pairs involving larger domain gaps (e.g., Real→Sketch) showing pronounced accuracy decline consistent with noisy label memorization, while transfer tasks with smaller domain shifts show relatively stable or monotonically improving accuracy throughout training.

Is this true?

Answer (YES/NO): NO